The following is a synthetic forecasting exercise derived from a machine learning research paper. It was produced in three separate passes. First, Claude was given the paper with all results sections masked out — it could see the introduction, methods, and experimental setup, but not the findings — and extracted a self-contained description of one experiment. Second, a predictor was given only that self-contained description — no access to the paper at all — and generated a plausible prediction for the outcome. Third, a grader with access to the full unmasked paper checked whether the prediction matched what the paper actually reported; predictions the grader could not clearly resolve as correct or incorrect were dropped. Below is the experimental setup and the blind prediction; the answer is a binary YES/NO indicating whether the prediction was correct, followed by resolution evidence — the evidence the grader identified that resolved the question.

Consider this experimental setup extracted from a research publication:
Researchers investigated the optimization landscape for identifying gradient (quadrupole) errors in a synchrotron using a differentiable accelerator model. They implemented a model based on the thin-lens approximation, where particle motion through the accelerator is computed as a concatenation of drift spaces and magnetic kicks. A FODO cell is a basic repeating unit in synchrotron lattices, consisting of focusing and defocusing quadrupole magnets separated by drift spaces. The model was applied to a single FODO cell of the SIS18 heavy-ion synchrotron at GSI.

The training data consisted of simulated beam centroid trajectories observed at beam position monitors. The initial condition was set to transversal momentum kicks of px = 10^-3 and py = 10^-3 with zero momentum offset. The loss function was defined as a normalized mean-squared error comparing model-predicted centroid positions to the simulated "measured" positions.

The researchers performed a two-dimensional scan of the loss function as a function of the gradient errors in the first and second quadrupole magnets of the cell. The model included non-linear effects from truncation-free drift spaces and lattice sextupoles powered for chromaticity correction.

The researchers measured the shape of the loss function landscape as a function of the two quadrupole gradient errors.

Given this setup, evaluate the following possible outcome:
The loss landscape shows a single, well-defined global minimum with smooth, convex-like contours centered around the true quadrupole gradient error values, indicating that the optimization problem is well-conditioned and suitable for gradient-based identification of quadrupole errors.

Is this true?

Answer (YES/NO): YES